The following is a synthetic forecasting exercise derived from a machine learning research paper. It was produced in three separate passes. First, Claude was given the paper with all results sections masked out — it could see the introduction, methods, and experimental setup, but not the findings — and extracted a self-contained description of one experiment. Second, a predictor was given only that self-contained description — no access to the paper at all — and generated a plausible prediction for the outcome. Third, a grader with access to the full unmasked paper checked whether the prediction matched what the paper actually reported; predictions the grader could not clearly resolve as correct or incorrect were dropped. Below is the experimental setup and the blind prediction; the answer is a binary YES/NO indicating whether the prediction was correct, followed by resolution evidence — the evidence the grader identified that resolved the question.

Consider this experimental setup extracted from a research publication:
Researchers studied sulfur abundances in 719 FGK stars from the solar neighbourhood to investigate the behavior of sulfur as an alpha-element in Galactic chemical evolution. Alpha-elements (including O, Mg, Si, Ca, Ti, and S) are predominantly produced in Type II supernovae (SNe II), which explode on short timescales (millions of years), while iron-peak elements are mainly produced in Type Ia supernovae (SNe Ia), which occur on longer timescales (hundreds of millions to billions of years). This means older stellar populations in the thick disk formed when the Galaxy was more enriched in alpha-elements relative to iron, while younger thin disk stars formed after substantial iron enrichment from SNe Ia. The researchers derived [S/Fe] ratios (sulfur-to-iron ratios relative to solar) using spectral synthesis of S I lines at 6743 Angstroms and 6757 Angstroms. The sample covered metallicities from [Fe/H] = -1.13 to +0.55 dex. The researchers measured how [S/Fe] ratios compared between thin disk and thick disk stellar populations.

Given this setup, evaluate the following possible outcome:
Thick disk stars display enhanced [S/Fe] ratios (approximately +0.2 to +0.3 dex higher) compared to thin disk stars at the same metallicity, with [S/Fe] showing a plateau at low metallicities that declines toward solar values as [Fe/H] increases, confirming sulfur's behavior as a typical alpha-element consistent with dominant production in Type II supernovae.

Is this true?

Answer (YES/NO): YES